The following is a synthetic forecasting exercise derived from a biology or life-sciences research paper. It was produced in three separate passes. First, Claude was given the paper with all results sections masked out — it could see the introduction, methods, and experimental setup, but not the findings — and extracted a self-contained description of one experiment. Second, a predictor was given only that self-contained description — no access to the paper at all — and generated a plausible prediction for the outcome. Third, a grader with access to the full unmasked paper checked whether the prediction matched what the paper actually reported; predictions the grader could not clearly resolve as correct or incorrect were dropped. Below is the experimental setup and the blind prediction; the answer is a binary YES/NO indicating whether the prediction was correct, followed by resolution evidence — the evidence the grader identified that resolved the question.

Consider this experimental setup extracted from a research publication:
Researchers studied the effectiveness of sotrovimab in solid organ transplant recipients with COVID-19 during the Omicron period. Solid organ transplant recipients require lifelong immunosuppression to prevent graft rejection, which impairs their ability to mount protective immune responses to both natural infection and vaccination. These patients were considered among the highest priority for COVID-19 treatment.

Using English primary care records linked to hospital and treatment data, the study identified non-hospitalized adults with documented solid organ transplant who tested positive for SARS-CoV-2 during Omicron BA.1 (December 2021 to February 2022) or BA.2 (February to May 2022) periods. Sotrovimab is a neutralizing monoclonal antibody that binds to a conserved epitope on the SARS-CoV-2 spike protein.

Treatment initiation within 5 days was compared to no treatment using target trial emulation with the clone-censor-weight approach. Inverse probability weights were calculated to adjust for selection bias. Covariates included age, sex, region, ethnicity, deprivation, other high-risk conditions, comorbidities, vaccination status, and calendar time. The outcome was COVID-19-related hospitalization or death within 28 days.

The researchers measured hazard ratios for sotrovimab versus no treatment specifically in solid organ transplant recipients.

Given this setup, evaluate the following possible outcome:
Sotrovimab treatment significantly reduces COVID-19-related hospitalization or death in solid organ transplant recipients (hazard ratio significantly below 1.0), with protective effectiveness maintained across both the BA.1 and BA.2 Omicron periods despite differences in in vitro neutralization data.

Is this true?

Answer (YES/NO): NO